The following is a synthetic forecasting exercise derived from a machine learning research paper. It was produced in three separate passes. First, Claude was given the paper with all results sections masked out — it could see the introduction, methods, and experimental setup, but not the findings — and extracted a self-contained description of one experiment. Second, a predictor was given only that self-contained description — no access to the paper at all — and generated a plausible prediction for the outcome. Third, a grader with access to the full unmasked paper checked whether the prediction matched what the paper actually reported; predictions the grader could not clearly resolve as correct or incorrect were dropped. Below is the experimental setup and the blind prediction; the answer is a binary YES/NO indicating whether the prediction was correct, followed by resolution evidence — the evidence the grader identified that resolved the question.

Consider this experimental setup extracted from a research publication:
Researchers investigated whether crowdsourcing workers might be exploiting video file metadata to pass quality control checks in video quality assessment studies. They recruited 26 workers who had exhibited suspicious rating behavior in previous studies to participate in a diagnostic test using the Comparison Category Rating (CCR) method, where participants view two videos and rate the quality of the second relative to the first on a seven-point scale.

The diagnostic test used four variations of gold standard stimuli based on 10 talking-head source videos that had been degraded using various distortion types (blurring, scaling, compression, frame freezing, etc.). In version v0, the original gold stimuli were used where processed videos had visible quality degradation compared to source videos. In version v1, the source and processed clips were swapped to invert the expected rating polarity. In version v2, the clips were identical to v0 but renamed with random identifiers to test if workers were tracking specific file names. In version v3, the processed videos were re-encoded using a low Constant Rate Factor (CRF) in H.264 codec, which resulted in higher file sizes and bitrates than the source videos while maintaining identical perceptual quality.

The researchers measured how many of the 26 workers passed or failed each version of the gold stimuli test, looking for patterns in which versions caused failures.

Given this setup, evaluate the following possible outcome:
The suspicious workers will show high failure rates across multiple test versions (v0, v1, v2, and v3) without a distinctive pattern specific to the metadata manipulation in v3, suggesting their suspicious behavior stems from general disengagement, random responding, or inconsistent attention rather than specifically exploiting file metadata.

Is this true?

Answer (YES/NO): NO